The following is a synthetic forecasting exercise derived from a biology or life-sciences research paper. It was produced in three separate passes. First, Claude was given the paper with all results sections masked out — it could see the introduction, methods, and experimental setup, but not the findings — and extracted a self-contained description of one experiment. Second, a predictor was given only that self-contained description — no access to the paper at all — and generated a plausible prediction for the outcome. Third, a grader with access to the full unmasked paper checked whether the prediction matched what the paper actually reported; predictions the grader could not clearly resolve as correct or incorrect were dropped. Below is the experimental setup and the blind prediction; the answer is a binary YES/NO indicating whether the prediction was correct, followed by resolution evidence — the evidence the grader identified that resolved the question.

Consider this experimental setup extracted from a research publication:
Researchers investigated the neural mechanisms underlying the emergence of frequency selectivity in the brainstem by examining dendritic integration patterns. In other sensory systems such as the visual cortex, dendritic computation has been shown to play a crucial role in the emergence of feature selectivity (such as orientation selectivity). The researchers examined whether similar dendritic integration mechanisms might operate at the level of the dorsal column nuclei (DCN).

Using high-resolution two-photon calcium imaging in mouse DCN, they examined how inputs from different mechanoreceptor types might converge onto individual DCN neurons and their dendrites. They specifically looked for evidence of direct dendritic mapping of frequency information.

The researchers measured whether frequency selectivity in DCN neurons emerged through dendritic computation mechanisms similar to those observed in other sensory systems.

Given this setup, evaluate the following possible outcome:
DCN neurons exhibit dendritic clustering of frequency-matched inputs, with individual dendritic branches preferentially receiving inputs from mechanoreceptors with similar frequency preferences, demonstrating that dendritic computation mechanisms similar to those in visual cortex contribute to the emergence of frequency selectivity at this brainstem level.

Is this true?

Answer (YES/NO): YES